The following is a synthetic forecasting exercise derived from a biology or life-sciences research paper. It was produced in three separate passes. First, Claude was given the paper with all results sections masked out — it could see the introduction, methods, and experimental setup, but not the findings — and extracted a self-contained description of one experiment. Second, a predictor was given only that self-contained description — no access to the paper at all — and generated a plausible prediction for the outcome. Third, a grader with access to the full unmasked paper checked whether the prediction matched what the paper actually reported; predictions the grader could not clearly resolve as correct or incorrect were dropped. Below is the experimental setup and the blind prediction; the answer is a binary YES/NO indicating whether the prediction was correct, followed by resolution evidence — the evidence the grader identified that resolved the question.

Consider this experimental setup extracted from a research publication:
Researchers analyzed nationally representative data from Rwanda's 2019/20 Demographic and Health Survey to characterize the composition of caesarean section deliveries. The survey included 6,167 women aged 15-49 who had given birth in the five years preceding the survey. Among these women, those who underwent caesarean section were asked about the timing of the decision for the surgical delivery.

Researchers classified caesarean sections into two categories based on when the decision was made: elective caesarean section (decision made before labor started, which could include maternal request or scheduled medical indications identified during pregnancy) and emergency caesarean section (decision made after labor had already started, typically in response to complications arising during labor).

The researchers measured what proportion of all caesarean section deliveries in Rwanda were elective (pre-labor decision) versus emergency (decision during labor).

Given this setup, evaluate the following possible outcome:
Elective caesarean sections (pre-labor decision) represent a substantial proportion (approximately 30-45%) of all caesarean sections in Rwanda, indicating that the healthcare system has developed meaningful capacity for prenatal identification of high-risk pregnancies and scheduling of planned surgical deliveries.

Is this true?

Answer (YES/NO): YES